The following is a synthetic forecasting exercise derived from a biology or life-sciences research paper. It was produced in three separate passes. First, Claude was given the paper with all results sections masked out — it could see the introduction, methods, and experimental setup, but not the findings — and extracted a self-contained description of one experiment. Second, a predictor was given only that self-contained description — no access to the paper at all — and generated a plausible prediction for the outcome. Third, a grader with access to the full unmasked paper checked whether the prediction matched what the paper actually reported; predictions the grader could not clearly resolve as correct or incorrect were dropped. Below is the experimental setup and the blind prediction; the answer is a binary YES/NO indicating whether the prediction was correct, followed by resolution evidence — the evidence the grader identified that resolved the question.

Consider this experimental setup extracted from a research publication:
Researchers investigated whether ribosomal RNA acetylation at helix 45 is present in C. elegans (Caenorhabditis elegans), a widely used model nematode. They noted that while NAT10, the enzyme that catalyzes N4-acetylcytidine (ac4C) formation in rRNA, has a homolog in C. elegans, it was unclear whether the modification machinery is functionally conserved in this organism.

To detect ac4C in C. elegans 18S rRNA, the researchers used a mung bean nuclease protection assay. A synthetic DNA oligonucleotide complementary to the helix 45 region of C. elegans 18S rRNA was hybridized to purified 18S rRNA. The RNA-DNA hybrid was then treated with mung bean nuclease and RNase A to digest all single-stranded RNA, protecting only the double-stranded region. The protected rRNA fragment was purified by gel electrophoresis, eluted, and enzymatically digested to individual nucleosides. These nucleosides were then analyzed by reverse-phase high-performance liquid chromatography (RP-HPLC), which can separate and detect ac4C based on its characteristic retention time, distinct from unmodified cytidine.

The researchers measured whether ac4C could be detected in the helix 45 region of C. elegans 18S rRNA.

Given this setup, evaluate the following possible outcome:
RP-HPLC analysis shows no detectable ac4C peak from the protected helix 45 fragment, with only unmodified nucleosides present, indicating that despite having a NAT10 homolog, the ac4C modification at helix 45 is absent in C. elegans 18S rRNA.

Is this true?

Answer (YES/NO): YES